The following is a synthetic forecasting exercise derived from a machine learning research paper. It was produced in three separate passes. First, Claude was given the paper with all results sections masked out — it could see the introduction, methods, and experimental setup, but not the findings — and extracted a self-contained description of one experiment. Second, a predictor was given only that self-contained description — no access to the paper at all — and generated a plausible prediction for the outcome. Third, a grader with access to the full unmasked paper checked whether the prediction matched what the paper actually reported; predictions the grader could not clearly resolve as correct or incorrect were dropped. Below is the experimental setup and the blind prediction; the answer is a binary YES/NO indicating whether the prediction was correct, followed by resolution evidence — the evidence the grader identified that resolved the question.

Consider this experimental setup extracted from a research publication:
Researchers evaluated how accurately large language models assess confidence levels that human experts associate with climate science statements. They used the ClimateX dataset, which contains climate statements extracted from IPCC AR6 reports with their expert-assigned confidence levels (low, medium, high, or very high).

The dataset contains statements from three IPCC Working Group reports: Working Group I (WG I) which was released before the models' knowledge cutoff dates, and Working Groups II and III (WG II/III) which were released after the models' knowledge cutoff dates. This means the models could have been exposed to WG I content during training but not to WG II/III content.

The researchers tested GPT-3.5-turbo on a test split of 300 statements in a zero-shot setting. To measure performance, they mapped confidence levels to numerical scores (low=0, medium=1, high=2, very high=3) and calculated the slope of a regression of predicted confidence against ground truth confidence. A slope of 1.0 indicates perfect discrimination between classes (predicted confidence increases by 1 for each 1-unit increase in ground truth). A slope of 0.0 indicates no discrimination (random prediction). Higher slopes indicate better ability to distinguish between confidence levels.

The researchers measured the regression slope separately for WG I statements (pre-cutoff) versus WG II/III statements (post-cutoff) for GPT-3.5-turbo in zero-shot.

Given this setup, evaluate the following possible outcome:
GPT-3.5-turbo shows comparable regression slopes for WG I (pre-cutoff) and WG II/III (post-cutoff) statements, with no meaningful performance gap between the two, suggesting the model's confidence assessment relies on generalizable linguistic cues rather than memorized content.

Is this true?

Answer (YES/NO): NO